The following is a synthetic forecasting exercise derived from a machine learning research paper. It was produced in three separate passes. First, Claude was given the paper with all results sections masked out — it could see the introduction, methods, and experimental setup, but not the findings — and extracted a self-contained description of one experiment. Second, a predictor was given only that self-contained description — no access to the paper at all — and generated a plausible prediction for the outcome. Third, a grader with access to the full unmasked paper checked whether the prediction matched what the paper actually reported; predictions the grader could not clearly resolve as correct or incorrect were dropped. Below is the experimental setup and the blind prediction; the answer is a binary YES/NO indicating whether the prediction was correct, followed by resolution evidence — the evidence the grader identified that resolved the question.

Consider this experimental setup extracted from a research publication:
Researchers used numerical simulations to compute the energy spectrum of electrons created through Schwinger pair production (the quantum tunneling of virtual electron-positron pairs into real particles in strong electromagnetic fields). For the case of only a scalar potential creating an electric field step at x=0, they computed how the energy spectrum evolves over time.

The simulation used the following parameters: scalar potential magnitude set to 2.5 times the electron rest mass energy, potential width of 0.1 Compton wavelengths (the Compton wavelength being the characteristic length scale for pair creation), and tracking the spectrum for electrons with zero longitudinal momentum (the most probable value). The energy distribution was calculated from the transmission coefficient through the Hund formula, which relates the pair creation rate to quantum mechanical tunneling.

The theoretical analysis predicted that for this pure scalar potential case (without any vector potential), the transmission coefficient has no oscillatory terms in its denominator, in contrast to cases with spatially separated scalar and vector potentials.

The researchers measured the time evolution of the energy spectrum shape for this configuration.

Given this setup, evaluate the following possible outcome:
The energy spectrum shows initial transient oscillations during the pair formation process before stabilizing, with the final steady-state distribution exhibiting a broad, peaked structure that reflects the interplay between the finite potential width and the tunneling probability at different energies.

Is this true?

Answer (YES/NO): NO